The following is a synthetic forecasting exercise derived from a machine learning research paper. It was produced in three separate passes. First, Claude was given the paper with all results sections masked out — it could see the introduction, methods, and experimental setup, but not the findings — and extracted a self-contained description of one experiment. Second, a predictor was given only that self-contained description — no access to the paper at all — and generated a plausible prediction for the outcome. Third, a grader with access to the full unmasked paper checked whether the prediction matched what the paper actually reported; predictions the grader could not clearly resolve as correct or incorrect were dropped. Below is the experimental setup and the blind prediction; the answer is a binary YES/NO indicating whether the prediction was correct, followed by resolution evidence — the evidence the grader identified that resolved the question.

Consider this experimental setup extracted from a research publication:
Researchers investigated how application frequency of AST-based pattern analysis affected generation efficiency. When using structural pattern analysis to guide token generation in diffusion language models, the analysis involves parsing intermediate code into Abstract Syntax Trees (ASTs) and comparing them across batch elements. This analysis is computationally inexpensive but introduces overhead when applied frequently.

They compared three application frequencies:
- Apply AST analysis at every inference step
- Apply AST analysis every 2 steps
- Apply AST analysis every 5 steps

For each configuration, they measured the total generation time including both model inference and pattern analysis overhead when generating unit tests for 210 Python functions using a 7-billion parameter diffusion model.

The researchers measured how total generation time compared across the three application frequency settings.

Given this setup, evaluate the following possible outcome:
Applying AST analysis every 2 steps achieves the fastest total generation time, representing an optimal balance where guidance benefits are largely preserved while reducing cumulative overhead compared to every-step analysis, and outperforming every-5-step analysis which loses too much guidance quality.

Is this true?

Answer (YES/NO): NO